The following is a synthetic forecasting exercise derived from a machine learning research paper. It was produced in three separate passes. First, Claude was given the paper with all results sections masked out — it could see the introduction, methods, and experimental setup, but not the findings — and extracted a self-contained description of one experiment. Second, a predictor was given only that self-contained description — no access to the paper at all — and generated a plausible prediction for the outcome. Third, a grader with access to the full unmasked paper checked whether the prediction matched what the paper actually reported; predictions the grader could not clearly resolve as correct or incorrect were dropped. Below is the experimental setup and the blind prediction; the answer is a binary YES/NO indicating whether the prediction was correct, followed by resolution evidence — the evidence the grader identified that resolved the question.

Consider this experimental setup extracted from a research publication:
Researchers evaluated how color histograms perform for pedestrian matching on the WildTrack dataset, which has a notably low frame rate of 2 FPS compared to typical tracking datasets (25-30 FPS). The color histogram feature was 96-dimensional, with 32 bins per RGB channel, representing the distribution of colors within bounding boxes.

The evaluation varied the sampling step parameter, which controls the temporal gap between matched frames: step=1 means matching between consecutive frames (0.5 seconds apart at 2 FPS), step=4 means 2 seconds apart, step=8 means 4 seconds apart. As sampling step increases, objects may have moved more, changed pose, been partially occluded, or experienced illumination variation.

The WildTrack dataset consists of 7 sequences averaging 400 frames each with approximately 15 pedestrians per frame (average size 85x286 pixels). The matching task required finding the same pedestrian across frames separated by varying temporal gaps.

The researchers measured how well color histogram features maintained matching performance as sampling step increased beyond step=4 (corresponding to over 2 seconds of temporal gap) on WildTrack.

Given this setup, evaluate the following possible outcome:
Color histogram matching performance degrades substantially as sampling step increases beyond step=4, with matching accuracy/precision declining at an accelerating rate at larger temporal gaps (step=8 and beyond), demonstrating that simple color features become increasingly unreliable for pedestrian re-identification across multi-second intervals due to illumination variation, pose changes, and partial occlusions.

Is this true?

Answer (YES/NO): YES